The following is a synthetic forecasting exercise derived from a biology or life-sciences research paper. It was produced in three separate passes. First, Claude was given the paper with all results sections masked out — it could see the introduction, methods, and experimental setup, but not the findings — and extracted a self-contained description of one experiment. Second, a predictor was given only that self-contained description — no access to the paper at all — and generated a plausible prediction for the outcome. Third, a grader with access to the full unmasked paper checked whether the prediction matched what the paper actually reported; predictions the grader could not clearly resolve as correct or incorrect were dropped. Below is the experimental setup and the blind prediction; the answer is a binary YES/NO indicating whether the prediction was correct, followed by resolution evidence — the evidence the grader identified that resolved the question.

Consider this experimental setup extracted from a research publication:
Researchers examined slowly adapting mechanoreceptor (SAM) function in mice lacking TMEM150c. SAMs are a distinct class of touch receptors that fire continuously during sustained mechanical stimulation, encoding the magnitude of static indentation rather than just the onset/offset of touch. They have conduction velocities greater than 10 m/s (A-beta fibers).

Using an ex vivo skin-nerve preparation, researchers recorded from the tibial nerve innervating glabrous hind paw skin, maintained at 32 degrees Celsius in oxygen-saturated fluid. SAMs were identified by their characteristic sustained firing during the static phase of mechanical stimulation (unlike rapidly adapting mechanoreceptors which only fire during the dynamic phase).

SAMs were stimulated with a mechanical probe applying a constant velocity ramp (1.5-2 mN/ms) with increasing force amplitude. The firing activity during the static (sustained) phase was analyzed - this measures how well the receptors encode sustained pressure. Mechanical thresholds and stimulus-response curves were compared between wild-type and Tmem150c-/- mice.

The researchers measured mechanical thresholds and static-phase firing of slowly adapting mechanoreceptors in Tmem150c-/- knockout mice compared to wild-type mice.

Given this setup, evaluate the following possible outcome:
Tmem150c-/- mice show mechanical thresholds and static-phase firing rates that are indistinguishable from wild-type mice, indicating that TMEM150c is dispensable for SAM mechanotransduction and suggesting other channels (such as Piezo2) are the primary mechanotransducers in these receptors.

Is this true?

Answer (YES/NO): YES